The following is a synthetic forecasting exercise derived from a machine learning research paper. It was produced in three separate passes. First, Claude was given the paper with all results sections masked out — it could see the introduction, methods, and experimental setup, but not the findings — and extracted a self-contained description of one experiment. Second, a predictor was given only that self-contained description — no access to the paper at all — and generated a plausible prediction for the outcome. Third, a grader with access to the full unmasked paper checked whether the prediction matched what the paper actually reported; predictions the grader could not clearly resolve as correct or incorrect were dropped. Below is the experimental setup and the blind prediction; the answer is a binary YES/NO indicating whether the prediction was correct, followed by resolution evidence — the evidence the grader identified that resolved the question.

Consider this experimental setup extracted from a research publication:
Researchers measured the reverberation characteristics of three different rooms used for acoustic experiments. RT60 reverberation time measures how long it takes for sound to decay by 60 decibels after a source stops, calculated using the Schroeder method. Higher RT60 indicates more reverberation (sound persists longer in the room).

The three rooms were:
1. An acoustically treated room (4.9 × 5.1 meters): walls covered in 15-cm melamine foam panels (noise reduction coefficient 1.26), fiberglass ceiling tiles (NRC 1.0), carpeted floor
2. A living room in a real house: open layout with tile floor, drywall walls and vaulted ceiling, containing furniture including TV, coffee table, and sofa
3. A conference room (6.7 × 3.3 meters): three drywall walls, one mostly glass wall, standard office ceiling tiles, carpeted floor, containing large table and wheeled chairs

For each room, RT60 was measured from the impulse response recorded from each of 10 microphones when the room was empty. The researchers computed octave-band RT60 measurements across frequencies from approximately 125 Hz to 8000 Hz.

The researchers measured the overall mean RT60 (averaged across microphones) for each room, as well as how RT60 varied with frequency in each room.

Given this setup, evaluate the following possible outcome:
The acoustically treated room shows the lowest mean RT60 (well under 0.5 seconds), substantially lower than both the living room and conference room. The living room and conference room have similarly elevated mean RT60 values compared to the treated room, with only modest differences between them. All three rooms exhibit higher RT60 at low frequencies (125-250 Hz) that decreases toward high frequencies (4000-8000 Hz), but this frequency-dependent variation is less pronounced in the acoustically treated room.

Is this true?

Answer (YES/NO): NO